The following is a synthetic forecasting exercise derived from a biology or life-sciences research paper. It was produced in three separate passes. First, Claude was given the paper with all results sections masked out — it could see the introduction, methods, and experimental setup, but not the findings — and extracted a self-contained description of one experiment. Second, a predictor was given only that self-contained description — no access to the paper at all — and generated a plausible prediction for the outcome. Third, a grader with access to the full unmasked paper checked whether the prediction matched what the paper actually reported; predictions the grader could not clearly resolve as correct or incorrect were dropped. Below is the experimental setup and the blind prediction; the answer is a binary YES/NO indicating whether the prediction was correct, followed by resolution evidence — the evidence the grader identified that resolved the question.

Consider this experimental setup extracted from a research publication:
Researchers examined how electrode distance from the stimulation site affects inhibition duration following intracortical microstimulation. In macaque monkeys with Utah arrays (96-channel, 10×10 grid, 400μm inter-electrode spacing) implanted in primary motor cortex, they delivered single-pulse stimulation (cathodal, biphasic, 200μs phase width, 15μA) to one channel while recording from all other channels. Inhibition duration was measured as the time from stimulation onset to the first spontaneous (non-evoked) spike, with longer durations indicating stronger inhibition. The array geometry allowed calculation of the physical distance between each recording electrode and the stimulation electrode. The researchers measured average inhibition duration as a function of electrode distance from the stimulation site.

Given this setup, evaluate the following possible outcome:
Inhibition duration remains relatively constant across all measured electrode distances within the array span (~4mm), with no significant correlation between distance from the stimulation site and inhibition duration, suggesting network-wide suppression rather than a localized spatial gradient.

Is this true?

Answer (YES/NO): NO